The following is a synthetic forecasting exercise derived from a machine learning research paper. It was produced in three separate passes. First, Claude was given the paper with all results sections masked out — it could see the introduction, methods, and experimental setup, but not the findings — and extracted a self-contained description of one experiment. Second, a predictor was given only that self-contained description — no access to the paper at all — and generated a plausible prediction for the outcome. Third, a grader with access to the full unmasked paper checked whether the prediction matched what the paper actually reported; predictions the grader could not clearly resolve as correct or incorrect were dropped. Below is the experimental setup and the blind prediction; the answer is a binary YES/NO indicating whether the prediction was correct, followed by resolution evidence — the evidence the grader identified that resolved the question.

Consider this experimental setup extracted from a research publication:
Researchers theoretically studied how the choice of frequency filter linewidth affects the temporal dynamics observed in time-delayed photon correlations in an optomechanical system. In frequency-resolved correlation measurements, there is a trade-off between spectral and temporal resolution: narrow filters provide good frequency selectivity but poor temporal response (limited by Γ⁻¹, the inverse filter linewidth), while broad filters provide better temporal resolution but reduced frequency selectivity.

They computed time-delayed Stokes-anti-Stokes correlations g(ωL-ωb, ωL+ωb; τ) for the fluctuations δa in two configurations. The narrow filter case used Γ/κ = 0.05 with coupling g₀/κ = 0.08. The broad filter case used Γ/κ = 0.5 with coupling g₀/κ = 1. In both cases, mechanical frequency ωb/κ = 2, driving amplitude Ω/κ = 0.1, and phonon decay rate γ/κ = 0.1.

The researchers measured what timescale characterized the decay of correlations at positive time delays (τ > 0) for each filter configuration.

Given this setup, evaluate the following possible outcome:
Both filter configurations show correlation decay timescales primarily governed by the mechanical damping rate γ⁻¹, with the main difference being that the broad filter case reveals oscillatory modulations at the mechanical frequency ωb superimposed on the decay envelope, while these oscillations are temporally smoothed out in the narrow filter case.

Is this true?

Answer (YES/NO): NO